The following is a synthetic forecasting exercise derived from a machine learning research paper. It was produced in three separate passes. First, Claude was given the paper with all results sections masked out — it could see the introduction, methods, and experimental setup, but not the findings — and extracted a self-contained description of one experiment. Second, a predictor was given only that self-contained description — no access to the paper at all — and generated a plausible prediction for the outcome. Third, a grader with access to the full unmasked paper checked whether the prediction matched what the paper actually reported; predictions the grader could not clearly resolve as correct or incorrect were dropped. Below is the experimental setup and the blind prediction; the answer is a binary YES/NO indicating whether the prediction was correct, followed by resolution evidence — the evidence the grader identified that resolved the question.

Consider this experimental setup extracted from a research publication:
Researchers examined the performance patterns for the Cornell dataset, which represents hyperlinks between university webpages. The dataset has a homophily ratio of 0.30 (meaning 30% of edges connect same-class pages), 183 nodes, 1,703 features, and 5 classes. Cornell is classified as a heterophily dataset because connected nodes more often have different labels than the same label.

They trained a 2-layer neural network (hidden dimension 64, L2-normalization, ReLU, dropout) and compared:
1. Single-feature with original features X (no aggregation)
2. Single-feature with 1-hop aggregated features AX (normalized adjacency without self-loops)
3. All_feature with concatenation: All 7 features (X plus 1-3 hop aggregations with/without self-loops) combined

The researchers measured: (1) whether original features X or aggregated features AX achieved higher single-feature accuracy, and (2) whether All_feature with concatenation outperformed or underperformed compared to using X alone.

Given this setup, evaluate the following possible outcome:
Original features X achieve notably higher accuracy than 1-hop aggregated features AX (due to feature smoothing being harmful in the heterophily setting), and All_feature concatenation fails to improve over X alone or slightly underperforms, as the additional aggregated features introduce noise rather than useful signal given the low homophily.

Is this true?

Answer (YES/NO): YES